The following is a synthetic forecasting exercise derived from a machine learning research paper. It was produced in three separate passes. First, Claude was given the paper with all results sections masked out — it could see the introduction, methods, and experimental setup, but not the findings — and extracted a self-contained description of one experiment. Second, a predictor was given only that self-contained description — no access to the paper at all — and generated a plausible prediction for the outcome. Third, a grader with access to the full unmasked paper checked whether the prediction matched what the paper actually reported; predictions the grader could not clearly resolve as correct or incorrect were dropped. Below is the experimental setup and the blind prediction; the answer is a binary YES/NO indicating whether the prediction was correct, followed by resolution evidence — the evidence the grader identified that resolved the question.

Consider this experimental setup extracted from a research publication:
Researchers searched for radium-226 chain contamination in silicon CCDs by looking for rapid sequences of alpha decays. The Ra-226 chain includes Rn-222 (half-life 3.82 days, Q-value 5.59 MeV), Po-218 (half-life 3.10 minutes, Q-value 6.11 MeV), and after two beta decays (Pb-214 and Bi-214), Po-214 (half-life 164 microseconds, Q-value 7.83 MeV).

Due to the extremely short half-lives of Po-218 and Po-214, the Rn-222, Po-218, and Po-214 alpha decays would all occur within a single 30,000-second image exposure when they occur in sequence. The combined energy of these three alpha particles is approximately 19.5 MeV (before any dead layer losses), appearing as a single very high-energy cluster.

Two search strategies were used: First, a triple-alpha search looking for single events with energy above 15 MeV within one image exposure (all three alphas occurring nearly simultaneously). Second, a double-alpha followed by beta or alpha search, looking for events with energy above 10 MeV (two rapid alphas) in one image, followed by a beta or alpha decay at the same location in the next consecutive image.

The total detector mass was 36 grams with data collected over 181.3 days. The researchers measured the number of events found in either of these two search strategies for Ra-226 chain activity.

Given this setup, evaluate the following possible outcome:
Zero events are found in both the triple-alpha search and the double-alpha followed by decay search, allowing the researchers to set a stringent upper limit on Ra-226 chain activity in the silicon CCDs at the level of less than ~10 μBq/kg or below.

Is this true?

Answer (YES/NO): YES